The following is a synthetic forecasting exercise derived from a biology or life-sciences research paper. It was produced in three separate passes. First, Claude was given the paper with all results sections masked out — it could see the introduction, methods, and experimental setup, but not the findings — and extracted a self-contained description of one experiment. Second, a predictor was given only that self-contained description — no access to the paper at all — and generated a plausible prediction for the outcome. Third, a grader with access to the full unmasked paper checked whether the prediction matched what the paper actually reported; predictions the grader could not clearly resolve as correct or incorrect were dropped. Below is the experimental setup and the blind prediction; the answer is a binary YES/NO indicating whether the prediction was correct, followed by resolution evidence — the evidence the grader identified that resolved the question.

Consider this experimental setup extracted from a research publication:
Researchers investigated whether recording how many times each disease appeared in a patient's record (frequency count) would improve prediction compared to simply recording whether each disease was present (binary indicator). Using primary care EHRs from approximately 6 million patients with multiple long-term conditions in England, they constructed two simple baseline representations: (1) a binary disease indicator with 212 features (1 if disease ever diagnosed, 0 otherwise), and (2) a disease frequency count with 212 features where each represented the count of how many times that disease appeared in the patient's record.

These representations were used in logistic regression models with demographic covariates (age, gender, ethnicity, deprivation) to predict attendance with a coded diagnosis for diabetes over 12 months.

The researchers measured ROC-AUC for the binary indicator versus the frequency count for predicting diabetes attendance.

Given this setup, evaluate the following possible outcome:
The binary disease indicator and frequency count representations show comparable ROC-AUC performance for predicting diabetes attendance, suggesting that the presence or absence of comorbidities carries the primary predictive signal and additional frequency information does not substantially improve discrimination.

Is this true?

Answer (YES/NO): NO